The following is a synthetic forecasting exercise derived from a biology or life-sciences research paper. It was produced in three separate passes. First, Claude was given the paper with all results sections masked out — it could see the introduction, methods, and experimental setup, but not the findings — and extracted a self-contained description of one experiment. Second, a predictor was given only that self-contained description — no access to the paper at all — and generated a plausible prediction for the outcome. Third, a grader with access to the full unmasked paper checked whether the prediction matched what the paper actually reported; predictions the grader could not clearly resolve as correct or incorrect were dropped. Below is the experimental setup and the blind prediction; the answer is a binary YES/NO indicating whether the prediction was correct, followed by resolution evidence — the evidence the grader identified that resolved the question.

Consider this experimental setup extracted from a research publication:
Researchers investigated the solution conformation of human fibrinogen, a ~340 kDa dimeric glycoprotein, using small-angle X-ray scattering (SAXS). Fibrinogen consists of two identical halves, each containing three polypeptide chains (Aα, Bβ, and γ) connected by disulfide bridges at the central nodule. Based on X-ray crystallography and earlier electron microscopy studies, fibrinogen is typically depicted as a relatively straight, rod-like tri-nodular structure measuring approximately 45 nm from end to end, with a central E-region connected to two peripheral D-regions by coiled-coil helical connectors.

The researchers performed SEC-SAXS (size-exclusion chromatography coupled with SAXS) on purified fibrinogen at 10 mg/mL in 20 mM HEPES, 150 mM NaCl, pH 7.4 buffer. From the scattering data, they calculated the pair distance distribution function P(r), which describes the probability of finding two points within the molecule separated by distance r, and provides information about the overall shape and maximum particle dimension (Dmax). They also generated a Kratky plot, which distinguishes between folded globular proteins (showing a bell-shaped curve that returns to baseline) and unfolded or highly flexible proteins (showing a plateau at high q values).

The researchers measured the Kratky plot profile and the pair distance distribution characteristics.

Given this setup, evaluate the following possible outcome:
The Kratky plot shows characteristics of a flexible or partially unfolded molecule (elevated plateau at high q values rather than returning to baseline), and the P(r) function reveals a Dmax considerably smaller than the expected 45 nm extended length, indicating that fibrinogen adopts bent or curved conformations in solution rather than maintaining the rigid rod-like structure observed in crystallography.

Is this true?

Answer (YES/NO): NO